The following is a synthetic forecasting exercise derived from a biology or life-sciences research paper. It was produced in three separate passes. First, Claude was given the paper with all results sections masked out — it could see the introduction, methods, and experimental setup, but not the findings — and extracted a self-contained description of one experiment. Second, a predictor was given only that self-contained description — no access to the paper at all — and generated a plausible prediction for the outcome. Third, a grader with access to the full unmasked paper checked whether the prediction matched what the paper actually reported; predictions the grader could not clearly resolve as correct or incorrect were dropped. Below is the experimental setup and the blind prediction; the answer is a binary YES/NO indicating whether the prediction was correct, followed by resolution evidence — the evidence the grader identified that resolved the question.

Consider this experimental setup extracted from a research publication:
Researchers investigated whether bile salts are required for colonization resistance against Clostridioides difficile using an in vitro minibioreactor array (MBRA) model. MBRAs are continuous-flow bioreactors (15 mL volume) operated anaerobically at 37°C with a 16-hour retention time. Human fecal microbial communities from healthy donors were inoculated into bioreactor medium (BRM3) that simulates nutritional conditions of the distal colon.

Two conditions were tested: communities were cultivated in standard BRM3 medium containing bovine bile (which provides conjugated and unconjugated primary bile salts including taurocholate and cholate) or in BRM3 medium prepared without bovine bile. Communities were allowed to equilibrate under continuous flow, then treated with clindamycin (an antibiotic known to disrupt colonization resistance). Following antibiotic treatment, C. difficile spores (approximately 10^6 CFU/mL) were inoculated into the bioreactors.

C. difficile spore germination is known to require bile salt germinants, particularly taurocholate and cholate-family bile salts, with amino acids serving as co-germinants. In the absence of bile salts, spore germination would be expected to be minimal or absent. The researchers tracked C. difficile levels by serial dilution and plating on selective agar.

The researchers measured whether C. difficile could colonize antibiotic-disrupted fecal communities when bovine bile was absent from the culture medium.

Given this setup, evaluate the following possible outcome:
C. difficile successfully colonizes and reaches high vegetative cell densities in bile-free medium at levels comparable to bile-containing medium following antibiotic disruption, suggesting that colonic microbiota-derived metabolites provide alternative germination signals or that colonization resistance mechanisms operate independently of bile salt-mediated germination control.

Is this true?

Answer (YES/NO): YES